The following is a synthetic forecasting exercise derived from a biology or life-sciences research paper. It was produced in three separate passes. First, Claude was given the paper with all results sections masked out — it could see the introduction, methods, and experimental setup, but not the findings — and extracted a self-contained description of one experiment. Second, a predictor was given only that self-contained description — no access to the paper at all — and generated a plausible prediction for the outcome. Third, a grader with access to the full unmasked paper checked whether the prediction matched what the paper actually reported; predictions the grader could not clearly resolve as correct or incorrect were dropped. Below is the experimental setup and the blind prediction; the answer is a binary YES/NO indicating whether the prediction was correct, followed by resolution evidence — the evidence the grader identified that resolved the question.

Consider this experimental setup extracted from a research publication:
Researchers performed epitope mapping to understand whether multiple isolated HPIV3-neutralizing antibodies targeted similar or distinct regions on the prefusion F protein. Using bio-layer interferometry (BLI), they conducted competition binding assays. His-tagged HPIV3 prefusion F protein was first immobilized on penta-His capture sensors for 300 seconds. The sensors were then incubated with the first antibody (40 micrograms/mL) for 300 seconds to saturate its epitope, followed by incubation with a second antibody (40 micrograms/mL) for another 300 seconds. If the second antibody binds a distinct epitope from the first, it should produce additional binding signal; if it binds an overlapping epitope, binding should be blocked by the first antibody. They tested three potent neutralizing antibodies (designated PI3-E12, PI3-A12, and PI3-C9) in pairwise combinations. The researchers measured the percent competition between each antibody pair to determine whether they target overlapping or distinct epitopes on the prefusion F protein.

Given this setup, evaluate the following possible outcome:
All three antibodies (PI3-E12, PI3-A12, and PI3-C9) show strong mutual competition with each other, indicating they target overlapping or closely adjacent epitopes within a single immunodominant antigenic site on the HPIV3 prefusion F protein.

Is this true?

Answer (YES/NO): NO